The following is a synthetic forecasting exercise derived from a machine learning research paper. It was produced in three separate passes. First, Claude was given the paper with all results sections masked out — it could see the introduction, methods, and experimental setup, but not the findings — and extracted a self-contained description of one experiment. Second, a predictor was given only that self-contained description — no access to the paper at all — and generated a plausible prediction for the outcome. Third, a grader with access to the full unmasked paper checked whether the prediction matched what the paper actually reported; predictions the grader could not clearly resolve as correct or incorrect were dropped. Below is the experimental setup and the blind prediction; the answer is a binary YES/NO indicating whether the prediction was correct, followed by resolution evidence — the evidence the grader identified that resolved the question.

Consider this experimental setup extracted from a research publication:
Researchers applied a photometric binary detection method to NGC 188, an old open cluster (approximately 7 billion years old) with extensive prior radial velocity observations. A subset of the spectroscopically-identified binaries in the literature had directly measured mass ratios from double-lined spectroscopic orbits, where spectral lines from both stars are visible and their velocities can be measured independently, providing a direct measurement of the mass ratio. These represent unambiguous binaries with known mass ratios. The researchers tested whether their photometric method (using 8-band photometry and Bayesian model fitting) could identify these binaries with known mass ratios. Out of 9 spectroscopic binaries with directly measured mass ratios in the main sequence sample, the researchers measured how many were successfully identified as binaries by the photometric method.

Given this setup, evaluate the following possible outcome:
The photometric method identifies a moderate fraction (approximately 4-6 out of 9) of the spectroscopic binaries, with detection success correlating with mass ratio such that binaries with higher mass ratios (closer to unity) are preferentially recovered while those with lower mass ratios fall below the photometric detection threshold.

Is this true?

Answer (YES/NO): NO